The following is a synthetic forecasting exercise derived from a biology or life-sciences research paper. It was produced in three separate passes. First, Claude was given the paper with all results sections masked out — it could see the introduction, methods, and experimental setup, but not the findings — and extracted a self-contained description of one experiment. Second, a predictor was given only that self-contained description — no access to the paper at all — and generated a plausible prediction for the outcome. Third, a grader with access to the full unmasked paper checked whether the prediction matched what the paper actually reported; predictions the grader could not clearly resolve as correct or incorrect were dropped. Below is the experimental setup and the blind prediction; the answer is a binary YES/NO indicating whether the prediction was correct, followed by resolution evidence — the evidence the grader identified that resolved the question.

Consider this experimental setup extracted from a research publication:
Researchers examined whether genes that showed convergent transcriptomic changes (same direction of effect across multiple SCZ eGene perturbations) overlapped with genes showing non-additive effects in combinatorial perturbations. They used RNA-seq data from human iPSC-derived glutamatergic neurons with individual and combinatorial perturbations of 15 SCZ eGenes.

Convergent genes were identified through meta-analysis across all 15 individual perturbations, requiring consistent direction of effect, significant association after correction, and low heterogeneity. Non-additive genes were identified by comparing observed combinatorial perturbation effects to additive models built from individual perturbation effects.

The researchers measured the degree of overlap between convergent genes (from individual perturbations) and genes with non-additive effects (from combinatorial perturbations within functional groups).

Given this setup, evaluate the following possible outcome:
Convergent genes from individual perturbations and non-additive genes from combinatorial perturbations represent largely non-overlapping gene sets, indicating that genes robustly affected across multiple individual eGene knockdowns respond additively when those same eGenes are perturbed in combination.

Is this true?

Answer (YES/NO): NO